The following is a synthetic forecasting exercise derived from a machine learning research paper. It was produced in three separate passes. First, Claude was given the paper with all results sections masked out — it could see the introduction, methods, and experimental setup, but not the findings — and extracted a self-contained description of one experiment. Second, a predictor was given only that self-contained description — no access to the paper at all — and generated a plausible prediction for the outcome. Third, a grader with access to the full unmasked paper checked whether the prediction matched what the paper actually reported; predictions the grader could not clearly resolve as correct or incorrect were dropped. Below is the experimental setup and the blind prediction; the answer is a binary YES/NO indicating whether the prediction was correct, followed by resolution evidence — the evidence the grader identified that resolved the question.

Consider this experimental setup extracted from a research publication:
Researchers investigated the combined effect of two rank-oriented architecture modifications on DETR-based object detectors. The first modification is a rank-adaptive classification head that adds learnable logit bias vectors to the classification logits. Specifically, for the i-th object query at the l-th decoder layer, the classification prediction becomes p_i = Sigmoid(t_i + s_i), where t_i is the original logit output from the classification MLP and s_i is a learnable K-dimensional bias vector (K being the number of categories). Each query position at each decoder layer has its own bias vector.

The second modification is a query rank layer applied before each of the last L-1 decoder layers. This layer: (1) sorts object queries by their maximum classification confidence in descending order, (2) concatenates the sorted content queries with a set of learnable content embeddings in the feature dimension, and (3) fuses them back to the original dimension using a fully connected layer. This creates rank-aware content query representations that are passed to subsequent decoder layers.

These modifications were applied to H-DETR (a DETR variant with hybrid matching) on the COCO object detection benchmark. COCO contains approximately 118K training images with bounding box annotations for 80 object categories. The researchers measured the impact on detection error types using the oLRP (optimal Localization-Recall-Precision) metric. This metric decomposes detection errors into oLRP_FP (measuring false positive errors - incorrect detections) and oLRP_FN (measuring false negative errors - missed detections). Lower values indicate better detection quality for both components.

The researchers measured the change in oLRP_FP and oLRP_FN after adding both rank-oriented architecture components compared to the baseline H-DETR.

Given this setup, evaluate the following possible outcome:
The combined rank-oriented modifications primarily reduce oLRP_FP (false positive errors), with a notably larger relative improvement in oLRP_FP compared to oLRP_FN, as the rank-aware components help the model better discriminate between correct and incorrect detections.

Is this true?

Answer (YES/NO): NO